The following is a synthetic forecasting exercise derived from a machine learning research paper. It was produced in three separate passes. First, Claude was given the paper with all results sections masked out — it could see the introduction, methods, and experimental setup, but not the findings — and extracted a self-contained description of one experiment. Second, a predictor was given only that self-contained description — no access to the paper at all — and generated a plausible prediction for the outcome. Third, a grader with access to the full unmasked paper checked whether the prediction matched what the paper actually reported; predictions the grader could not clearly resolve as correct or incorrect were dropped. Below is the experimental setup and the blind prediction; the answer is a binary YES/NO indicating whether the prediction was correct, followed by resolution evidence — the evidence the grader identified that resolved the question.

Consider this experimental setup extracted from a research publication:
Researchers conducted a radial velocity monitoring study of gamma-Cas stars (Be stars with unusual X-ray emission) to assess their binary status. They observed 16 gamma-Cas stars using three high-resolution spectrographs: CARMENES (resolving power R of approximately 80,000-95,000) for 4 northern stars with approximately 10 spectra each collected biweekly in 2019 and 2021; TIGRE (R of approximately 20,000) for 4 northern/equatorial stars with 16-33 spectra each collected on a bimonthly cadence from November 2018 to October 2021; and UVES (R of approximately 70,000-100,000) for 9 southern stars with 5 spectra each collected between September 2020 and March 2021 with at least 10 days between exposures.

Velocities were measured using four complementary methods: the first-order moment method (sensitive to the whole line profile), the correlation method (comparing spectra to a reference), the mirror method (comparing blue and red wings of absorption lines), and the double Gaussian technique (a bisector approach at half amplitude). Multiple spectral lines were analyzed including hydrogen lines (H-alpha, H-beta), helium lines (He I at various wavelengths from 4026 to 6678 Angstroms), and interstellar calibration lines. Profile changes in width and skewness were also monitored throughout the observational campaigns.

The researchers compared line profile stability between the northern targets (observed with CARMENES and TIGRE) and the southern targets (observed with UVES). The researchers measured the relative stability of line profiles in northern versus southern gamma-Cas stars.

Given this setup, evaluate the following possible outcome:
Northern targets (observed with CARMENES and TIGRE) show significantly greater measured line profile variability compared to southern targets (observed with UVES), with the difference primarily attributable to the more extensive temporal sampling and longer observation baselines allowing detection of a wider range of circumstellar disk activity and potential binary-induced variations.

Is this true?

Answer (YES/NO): NO